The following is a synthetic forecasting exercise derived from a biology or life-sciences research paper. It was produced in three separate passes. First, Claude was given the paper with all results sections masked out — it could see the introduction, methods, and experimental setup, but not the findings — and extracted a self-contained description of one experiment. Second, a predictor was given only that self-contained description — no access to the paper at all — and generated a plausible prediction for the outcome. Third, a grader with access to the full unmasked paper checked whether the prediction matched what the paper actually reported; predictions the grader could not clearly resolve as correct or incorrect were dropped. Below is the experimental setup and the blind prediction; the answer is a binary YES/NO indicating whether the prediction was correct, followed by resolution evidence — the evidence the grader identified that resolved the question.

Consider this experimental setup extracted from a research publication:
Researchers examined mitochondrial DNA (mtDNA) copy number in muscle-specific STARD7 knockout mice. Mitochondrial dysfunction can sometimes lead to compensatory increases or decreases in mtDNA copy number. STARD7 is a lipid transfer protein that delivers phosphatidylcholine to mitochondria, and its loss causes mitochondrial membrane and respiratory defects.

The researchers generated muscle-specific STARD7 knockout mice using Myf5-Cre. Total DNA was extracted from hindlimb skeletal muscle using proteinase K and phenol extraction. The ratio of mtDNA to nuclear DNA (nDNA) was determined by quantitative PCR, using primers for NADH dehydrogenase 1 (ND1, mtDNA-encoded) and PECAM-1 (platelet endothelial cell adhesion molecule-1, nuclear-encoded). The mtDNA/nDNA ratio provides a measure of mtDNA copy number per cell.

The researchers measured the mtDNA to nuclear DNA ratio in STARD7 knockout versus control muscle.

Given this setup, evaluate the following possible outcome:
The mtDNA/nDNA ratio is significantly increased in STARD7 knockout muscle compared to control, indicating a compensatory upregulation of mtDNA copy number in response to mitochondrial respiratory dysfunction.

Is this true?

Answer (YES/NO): NO